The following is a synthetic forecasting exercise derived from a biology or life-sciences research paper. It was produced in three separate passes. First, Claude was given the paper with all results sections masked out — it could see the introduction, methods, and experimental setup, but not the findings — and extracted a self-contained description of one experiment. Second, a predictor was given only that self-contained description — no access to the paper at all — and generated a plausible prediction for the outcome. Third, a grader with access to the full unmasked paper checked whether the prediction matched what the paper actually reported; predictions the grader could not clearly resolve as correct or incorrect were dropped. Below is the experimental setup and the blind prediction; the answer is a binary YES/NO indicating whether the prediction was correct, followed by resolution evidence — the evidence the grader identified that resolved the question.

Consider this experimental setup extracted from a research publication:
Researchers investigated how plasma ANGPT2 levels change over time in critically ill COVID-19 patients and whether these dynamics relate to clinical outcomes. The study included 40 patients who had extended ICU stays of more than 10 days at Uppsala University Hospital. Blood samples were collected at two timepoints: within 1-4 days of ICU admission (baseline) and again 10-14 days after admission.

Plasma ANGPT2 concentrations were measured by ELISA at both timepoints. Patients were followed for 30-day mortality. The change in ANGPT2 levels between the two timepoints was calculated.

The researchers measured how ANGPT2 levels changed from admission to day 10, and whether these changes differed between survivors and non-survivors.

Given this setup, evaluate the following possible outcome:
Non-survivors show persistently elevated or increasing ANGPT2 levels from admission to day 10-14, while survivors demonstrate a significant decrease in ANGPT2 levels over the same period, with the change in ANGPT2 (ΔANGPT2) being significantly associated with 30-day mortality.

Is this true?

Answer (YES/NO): NO